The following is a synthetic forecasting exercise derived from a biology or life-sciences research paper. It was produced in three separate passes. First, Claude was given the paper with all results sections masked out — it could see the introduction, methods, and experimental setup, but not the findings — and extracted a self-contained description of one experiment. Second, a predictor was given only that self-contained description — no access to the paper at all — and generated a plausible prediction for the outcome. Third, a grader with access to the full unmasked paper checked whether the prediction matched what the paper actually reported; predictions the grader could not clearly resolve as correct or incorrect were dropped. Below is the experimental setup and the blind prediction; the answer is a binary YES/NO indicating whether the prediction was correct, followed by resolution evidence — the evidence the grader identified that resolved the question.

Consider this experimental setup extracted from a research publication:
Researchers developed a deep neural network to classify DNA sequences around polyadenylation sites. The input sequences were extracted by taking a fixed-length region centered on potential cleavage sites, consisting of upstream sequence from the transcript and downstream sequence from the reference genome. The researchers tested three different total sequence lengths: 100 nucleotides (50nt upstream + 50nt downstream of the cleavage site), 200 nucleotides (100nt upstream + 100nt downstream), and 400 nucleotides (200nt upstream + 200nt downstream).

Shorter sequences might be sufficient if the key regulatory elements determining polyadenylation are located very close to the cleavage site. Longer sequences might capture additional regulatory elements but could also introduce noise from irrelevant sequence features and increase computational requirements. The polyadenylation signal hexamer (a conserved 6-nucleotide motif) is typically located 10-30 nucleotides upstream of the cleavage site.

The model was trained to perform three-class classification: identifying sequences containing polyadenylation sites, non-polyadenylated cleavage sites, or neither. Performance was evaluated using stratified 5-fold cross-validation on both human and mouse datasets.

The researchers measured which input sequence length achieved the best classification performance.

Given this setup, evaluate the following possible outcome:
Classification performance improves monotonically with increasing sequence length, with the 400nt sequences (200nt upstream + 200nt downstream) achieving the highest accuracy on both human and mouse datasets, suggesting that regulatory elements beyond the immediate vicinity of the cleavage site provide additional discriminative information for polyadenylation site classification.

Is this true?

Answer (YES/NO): NO